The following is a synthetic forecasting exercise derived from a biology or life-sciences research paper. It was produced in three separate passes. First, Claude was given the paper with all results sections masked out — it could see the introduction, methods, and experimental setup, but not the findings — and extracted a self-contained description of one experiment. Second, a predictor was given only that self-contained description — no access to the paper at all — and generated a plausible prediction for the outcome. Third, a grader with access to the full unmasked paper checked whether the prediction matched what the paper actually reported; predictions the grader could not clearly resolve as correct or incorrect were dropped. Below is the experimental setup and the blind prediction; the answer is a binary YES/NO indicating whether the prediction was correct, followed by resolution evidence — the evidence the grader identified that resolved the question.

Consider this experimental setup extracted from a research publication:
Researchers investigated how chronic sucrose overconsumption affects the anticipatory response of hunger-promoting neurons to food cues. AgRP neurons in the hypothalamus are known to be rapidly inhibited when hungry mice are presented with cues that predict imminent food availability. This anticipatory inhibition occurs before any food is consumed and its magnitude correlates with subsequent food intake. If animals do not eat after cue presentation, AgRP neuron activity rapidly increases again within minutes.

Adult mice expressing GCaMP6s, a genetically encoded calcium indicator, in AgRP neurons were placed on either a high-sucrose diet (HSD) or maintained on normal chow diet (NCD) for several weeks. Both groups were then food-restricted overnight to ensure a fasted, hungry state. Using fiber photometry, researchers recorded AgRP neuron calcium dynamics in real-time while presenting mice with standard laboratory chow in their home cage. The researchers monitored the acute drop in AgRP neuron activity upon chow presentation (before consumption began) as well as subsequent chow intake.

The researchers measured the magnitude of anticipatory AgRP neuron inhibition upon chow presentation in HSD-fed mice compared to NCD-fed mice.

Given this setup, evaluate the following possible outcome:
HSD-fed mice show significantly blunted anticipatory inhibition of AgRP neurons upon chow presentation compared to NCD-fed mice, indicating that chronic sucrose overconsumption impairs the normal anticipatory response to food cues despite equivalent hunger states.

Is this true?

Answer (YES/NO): YES